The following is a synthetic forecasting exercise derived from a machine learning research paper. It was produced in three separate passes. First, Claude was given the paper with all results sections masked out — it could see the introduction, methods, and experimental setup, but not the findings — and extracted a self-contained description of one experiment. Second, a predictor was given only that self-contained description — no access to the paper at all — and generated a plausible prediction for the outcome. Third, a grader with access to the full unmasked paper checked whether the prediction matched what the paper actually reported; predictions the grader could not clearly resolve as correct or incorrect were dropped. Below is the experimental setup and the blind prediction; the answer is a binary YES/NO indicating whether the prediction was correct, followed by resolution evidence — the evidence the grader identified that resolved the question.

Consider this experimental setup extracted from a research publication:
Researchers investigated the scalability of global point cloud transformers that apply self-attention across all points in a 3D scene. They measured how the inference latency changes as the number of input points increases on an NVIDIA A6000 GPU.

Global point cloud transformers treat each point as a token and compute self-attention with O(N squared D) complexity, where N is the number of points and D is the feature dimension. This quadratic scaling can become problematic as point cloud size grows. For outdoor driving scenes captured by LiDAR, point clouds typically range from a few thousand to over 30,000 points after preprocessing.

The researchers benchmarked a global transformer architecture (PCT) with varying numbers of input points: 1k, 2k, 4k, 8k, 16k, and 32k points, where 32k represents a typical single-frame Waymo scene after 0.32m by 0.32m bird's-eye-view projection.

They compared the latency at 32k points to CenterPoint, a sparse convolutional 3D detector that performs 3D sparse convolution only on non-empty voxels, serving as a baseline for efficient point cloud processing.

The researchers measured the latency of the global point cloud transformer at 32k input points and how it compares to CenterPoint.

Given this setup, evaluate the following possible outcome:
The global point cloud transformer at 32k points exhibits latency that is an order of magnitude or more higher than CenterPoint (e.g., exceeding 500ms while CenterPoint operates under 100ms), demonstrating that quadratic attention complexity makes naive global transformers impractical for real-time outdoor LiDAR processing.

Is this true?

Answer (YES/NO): YES